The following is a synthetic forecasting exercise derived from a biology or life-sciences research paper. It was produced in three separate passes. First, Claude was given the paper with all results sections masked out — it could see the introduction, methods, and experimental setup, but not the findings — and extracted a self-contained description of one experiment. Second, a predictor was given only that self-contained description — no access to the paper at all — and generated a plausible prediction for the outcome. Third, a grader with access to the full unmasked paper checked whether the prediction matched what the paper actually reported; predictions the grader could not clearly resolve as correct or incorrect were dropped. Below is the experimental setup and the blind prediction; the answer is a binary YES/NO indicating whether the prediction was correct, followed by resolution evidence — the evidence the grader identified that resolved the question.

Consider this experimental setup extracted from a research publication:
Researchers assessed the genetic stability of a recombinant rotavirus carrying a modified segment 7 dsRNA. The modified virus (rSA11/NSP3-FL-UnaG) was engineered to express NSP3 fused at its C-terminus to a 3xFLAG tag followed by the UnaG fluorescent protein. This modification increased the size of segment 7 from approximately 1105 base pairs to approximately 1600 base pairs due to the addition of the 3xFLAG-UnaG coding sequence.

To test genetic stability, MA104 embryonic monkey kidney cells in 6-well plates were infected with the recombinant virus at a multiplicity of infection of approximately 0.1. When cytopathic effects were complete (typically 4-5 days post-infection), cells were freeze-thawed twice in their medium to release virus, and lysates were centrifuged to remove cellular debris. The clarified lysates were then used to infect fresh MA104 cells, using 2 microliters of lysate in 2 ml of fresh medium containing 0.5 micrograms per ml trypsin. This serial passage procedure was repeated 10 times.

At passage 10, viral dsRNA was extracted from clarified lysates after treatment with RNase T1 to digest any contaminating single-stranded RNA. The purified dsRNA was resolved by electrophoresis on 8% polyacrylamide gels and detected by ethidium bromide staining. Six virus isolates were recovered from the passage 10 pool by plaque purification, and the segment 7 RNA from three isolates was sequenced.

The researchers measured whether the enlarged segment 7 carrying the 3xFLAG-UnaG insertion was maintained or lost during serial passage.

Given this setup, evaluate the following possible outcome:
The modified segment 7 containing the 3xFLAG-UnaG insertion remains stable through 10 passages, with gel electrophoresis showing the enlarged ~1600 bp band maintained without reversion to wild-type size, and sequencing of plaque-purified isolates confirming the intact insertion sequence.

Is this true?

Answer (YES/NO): YES